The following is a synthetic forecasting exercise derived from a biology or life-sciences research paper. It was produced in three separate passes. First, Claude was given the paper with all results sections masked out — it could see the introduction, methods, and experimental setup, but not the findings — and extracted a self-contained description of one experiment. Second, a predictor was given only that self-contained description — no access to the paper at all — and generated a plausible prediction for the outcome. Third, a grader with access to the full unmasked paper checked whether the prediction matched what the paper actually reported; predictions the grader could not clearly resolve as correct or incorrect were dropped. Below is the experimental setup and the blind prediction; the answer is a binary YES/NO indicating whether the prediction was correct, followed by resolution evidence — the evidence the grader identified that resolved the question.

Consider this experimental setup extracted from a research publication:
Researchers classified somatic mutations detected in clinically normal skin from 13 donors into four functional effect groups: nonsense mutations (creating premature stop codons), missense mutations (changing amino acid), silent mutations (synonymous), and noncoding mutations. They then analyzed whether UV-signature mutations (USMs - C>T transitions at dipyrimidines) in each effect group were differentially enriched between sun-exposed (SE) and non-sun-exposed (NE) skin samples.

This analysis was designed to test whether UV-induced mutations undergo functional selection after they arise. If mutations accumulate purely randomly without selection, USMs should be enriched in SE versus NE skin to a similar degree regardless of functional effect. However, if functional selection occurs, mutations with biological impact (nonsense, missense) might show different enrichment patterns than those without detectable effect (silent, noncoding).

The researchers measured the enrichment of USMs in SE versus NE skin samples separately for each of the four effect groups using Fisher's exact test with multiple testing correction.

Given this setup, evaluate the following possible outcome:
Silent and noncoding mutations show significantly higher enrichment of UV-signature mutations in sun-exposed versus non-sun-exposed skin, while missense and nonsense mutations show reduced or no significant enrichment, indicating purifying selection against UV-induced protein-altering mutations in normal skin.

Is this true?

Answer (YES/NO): NO